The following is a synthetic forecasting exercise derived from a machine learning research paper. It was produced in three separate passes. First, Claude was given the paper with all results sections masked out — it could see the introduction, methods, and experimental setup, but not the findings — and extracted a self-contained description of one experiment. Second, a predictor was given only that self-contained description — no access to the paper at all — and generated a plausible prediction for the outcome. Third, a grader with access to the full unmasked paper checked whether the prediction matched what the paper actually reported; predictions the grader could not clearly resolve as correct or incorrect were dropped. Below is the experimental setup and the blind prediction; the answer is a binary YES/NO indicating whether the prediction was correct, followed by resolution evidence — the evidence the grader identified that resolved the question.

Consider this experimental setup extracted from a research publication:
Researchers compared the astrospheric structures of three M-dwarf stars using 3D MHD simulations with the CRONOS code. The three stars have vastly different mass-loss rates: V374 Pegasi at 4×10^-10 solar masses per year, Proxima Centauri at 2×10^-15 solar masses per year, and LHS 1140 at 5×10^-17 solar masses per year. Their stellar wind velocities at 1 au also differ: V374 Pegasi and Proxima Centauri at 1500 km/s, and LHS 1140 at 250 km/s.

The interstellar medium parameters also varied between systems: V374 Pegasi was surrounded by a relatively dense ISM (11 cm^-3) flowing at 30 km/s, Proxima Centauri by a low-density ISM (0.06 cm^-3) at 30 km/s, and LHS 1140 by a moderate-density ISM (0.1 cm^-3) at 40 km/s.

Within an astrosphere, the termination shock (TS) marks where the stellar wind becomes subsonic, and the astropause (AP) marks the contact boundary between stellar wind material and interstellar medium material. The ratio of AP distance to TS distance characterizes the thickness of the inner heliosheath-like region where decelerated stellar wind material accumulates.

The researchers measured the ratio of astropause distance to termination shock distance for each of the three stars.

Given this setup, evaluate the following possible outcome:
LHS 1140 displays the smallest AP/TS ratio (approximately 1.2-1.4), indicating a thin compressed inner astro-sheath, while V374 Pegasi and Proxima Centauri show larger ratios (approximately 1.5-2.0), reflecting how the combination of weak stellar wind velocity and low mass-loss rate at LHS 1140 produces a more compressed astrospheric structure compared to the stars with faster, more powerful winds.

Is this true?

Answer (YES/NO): NO